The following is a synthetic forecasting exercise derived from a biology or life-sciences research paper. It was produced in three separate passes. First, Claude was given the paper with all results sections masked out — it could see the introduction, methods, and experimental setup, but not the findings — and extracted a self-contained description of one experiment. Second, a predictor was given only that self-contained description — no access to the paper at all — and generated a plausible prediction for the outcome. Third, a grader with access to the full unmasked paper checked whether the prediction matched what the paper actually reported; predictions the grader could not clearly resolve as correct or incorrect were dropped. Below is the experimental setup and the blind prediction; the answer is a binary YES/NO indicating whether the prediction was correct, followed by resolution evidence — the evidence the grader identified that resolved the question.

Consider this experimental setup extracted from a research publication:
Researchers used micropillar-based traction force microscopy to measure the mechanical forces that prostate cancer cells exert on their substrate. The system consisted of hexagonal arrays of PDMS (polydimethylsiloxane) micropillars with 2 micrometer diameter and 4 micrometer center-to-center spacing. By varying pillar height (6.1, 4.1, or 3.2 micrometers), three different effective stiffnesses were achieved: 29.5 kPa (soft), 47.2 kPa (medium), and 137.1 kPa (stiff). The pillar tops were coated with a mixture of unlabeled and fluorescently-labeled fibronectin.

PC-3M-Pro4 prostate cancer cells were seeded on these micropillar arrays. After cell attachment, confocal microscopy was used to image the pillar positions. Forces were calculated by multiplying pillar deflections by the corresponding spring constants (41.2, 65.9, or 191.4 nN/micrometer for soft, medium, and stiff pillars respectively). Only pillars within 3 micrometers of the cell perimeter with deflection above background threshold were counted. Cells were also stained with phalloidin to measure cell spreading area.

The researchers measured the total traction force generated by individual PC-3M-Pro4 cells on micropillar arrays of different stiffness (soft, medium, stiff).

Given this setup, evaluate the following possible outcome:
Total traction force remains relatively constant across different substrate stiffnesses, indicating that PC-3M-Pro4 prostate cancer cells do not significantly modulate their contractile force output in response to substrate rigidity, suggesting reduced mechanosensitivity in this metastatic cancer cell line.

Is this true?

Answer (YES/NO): NO